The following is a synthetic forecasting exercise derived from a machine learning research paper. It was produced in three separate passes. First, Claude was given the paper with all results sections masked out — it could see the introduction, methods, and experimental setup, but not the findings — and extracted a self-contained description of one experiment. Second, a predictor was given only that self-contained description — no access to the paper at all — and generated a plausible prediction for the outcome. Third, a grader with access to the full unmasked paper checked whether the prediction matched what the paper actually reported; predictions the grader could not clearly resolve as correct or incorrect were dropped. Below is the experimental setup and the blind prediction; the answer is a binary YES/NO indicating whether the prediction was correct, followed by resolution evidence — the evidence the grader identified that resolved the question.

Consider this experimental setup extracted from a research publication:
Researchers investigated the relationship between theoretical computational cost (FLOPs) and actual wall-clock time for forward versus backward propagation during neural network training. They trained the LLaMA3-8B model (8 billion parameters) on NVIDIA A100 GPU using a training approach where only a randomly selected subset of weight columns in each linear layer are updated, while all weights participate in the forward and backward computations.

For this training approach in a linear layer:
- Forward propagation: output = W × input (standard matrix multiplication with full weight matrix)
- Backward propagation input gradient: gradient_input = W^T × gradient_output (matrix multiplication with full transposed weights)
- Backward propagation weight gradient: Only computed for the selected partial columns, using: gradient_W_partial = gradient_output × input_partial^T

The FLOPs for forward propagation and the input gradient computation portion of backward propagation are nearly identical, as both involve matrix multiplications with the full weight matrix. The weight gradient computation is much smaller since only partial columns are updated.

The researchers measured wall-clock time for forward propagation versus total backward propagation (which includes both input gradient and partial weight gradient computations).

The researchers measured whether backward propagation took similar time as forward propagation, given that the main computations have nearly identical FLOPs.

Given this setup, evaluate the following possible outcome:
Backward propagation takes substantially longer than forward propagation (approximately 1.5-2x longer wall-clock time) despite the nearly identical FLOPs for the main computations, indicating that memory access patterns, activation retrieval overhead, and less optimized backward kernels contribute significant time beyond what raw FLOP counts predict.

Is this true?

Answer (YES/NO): NO